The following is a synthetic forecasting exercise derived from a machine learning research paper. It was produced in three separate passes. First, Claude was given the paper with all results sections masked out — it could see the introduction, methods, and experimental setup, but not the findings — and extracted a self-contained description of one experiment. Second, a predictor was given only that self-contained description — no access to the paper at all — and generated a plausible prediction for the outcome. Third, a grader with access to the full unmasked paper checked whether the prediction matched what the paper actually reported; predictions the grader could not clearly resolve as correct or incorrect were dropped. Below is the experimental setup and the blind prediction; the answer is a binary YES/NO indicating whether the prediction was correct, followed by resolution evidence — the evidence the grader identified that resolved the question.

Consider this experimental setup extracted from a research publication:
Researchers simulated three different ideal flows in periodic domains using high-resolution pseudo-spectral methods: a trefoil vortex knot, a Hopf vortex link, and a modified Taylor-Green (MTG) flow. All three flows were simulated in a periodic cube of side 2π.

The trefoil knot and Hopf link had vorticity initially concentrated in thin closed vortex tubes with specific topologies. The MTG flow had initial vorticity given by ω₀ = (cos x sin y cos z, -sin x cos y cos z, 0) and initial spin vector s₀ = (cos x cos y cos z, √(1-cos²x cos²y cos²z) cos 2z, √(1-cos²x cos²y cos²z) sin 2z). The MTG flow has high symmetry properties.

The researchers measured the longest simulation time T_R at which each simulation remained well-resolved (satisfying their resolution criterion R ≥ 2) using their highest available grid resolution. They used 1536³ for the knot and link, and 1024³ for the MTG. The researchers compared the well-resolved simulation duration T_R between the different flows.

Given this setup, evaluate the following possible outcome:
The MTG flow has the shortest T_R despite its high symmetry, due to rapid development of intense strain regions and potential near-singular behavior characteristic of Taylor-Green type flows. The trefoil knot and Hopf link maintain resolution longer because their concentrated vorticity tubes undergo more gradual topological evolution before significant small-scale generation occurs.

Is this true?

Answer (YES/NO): NO